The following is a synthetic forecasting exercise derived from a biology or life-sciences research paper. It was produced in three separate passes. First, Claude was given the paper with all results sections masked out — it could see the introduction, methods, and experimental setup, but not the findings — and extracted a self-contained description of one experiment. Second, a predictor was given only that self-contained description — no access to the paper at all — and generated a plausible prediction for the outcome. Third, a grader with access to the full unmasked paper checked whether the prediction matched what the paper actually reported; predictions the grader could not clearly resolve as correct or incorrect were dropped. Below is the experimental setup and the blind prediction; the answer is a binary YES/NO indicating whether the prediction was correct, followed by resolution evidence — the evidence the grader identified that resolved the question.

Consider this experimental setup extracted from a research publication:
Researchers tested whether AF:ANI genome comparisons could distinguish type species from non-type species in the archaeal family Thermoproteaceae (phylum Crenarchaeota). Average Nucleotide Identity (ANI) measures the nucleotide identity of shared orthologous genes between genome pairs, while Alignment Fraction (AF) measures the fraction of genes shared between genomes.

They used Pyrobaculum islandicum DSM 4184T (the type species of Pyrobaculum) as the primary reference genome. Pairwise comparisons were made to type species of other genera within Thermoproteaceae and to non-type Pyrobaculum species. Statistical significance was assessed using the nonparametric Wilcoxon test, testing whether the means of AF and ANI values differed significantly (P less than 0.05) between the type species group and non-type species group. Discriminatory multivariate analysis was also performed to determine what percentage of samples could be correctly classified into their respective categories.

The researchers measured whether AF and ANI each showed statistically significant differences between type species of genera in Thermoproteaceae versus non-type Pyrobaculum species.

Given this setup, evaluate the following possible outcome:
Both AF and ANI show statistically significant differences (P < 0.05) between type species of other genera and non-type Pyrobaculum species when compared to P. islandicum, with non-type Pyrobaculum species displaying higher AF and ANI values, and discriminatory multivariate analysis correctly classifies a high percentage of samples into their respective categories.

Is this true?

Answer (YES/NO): NO